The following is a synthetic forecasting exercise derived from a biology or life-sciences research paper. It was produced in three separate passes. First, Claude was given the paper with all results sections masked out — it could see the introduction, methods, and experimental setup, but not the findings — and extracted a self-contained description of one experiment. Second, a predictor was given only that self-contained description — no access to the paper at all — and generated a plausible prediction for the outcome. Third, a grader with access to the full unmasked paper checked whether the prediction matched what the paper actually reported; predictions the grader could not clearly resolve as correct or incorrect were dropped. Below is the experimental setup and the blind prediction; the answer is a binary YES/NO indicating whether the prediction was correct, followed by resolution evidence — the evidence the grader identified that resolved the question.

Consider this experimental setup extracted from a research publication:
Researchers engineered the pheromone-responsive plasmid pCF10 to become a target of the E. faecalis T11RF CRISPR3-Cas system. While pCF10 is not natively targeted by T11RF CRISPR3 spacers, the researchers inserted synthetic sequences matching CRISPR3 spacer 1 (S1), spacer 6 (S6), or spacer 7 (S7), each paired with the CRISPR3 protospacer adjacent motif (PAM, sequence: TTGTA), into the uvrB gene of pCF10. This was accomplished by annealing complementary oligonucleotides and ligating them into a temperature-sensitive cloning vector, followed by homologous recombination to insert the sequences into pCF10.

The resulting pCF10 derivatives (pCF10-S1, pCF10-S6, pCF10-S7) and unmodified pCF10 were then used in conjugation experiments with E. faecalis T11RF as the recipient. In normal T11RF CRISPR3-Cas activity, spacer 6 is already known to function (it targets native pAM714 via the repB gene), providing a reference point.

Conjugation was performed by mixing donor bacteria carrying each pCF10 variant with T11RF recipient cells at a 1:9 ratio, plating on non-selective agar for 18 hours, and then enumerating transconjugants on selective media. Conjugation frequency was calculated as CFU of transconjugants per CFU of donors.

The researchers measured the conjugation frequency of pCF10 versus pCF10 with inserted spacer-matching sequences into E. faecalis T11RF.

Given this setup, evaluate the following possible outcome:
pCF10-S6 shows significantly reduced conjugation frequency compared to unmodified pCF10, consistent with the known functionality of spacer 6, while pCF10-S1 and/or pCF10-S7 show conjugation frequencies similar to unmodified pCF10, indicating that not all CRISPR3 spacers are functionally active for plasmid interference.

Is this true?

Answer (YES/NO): NO